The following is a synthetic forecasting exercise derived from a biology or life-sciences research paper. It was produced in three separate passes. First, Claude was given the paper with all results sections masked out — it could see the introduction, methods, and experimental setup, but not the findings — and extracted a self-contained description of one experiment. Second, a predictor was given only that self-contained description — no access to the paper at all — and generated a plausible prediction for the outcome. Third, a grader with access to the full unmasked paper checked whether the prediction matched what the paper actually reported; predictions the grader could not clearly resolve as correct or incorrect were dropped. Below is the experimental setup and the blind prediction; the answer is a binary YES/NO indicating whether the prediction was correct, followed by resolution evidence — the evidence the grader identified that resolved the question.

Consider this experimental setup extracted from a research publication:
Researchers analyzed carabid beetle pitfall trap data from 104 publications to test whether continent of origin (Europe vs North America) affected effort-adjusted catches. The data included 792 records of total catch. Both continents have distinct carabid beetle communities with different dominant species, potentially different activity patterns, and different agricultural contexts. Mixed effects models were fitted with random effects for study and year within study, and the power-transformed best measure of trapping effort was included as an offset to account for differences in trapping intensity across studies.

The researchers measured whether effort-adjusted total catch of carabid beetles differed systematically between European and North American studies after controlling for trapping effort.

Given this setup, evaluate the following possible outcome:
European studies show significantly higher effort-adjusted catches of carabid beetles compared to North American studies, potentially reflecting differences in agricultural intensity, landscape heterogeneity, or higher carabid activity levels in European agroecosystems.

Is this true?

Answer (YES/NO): YES